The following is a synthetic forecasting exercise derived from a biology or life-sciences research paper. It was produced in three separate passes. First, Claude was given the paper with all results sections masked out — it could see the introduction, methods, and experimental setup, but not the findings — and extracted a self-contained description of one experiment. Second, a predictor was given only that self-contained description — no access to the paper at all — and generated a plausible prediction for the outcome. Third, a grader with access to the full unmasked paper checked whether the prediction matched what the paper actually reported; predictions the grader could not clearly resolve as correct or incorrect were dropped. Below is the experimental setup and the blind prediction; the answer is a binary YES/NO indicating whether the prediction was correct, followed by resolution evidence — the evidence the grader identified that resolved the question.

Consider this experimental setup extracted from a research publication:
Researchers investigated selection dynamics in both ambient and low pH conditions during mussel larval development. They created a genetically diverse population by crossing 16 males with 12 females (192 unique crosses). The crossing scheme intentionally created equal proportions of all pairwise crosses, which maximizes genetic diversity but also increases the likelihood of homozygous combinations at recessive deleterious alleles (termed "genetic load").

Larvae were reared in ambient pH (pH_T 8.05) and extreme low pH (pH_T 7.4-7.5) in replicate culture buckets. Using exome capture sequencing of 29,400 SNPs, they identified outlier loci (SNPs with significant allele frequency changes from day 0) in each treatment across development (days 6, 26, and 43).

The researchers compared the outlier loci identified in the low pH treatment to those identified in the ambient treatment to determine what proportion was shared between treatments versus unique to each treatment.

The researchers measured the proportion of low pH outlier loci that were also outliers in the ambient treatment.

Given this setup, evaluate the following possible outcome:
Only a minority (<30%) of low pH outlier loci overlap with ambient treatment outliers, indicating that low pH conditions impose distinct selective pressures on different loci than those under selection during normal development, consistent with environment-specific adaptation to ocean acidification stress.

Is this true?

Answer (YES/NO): NO